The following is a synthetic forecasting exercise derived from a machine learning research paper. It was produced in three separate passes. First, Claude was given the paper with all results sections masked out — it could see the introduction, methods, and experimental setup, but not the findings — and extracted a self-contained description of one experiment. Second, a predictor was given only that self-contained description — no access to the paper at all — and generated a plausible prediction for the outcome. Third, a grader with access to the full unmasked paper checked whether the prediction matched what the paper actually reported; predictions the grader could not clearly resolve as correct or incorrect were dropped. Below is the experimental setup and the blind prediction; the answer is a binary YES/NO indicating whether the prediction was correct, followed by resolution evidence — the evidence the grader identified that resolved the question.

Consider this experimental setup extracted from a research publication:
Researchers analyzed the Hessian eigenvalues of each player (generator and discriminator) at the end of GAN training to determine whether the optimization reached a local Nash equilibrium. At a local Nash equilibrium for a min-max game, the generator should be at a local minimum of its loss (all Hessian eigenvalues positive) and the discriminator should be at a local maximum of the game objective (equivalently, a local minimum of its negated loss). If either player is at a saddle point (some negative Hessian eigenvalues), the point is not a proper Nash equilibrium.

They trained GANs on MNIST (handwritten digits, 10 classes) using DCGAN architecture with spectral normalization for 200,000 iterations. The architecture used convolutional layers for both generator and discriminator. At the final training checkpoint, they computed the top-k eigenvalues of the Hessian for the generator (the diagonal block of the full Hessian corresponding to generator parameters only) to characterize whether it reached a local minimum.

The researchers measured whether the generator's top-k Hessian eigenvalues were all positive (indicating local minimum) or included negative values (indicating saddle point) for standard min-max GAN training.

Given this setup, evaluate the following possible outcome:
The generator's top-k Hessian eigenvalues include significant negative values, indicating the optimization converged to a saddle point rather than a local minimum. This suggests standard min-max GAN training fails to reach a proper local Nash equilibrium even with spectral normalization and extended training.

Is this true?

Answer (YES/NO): YES